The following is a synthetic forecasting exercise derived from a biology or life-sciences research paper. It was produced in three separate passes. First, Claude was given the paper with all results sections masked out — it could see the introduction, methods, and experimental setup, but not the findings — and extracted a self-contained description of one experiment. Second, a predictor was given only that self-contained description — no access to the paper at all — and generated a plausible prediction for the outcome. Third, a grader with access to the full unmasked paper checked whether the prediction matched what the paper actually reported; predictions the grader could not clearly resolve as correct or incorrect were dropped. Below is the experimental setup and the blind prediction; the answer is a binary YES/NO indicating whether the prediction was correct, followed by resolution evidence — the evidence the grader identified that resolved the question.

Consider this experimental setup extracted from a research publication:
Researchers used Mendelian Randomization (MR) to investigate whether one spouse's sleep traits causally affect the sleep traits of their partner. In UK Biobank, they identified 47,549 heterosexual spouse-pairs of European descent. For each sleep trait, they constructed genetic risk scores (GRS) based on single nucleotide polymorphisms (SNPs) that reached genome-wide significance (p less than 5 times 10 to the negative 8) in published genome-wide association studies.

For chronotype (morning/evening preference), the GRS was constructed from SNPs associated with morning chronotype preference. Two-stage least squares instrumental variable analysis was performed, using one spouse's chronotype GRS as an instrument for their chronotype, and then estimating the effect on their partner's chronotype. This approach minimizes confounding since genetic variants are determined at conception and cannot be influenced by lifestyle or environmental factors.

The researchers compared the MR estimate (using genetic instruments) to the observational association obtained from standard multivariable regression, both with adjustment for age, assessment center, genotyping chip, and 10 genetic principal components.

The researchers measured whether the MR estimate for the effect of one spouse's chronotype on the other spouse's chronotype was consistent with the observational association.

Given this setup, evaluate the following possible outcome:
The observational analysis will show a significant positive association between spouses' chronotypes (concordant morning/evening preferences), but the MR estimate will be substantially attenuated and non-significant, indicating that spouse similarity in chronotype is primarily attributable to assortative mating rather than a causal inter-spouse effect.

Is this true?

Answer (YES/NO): NO